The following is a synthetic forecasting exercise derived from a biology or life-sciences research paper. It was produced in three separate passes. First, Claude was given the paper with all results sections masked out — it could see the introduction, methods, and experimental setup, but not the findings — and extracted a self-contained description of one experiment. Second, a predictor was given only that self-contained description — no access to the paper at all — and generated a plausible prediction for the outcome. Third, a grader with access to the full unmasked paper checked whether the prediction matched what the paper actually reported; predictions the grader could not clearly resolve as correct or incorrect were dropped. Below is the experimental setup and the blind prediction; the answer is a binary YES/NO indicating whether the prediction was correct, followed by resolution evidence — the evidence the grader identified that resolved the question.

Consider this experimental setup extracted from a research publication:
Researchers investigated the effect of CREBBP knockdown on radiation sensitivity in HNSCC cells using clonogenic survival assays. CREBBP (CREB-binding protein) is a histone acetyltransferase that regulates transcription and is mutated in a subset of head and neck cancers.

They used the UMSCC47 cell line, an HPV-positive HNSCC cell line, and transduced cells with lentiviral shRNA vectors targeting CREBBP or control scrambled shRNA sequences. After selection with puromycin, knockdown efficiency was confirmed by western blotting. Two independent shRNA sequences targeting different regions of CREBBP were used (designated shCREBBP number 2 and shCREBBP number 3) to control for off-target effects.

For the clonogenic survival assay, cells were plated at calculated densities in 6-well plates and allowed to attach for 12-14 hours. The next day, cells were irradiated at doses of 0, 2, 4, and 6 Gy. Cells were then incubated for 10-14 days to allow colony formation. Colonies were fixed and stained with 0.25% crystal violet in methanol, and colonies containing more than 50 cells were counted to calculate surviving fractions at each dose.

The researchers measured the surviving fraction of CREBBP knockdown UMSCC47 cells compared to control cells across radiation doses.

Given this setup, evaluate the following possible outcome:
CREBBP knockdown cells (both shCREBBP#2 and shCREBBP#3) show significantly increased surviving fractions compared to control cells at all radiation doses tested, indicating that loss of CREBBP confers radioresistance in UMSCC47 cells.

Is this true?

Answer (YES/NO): NO